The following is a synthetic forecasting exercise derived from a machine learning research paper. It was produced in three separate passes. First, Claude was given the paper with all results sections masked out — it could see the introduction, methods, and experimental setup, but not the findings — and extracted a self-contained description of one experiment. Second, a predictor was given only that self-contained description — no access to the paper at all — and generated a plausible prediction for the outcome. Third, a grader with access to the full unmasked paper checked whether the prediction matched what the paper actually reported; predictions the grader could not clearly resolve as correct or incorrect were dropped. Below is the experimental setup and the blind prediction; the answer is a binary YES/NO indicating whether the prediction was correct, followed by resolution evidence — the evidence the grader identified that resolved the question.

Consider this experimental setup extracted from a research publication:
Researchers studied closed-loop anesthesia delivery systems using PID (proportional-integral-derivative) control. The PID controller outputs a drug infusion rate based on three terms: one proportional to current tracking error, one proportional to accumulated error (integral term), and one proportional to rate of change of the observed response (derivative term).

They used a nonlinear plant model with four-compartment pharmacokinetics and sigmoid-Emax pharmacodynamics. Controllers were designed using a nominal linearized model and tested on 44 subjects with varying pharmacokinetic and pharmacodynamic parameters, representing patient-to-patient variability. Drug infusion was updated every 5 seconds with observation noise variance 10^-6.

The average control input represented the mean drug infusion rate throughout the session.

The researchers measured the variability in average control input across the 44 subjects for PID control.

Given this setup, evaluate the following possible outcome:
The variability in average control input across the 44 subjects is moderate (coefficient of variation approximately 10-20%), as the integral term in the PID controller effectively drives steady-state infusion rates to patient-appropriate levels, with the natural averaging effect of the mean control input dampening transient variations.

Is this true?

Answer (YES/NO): YES